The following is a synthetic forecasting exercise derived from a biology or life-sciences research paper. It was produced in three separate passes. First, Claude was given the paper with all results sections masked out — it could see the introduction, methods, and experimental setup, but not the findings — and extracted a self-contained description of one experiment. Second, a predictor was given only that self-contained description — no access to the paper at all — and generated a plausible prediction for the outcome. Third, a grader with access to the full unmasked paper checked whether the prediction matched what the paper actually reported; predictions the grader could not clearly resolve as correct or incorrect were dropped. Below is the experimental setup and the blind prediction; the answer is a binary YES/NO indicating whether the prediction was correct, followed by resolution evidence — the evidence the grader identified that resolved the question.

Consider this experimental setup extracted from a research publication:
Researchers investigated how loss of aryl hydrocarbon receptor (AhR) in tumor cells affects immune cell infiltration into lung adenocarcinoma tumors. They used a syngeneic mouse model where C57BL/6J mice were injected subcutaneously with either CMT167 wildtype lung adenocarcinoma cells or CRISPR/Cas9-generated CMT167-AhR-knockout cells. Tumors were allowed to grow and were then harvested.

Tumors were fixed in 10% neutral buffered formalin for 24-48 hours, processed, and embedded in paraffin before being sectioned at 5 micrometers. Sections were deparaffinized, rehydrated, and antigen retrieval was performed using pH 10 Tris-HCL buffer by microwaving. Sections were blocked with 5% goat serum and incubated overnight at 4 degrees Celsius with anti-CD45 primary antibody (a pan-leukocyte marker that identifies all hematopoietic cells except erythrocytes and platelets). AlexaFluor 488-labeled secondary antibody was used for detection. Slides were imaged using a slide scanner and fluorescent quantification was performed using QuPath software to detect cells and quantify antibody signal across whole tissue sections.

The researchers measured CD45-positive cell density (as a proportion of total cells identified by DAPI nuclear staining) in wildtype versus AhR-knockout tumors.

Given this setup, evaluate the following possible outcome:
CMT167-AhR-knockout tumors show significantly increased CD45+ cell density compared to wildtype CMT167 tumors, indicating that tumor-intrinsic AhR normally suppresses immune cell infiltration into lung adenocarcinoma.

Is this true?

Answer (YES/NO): YES